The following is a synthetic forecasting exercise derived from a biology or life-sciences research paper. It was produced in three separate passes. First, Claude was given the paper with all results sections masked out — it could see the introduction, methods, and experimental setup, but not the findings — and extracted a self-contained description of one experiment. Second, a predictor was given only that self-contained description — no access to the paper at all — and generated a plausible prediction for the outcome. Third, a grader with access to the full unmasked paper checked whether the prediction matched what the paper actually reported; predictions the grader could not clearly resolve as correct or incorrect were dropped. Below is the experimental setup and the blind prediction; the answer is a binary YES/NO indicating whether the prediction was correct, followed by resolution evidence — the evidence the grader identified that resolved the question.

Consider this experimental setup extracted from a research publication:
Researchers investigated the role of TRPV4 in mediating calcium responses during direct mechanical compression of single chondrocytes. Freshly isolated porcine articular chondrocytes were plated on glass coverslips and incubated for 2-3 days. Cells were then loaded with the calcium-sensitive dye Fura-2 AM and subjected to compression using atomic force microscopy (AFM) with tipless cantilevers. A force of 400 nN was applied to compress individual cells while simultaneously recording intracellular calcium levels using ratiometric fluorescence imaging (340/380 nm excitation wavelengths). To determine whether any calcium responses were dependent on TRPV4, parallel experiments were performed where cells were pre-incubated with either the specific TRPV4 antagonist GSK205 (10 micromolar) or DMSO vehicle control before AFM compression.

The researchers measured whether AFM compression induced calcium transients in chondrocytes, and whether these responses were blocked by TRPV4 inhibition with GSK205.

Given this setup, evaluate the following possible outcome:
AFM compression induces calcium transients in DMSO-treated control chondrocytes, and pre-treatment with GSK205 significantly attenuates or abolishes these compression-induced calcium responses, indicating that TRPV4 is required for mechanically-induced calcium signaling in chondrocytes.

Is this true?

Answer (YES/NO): NO